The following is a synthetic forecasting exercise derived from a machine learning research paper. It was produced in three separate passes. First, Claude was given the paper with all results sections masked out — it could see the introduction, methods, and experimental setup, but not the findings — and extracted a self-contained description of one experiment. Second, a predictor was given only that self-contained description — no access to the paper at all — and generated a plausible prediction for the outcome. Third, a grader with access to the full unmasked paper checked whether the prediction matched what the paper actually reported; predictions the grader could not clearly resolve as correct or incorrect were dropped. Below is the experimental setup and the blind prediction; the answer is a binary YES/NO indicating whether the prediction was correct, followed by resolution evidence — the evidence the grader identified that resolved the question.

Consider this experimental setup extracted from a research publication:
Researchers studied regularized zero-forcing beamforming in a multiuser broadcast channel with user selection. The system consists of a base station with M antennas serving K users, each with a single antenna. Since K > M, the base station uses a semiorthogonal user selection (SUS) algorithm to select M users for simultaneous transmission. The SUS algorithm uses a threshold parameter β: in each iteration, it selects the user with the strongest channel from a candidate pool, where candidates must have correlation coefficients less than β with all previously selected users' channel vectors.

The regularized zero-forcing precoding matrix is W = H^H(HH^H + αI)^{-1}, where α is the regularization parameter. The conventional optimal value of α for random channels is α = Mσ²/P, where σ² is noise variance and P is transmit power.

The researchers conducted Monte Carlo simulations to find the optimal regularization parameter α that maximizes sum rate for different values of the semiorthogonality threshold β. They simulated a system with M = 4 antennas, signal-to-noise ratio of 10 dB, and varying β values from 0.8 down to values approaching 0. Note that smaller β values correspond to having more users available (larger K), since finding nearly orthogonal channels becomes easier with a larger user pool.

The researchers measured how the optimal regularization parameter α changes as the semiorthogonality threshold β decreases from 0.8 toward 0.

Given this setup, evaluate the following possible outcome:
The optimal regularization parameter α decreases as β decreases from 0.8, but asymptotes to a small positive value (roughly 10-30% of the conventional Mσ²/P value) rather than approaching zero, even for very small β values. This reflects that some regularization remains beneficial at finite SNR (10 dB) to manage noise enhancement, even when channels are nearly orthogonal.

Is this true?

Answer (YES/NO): NO